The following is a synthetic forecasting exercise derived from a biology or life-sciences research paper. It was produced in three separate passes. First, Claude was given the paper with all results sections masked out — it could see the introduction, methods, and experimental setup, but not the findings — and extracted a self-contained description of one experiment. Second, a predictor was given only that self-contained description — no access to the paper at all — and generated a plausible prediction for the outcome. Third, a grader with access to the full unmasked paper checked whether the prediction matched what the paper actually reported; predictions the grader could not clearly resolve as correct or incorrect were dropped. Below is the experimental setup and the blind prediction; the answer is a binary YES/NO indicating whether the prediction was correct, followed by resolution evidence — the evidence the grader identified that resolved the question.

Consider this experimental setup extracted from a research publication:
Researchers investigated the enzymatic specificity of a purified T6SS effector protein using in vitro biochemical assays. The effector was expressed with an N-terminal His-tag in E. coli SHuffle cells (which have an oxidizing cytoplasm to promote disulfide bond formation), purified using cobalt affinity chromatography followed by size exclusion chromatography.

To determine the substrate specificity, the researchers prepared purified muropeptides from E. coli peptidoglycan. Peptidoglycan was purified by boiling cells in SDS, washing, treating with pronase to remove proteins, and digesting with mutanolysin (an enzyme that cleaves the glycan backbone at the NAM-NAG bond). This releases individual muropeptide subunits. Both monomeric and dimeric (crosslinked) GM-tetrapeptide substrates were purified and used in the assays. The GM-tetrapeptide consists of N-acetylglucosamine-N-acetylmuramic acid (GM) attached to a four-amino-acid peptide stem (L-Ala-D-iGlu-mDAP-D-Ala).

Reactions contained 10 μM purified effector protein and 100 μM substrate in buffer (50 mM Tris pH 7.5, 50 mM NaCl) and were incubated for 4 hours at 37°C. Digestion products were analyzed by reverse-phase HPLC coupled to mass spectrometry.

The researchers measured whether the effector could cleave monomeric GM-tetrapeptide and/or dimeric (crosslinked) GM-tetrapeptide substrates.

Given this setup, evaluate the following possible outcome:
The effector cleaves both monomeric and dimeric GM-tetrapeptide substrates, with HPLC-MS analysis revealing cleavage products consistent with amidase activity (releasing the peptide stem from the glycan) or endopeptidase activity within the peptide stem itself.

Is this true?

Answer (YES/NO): NO